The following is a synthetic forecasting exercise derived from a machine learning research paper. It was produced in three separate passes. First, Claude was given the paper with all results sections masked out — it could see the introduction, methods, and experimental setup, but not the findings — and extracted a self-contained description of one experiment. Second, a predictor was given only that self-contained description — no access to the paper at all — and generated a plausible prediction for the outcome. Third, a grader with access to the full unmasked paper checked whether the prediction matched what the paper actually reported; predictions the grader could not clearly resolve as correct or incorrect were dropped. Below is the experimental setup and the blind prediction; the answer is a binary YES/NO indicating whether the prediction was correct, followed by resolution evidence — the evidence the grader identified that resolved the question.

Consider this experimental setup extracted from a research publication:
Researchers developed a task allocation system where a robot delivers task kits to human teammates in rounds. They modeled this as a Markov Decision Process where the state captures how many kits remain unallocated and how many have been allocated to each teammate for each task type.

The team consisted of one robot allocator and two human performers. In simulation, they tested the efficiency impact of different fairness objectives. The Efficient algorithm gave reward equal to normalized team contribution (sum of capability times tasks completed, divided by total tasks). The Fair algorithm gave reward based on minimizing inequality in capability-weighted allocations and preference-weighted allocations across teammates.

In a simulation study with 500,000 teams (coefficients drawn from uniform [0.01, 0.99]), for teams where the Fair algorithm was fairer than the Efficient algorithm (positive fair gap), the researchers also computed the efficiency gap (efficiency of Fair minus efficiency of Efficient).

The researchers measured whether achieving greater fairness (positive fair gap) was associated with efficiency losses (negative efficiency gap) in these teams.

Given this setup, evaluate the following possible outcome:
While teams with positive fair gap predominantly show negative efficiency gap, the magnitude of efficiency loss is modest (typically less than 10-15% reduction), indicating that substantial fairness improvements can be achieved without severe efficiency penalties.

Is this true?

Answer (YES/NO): NO